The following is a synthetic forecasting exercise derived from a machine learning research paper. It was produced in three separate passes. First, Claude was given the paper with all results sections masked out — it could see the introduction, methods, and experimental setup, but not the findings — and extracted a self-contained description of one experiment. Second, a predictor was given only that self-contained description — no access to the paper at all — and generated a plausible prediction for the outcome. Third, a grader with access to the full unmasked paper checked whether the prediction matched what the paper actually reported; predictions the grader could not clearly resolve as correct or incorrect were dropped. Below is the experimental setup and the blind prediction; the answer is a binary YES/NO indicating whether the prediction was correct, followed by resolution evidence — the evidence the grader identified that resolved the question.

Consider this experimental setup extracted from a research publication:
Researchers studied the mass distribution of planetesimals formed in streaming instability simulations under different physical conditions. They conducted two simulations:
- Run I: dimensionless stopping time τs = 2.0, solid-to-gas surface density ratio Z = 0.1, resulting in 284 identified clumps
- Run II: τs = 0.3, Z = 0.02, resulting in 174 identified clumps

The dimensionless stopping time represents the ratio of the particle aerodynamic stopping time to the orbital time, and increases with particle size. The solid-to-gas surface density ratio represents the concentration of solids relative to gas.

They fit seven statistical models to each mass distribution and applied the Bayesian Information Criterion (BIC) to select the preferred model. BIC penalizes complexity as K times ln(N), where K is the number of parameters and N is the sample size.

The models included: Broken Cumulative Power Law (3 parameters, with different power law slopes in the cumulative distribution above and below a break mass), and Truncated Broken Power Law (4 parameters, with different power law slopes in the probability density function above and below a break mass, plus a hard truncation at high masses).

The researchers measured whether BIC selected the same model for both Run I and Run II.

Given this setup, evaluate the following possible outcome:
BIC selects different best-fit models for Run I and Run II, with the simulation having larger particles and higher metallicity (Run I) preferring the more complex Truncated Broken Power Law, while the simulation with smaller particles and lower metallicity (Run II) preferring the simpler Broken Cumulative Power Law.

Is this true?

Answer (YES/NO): YES